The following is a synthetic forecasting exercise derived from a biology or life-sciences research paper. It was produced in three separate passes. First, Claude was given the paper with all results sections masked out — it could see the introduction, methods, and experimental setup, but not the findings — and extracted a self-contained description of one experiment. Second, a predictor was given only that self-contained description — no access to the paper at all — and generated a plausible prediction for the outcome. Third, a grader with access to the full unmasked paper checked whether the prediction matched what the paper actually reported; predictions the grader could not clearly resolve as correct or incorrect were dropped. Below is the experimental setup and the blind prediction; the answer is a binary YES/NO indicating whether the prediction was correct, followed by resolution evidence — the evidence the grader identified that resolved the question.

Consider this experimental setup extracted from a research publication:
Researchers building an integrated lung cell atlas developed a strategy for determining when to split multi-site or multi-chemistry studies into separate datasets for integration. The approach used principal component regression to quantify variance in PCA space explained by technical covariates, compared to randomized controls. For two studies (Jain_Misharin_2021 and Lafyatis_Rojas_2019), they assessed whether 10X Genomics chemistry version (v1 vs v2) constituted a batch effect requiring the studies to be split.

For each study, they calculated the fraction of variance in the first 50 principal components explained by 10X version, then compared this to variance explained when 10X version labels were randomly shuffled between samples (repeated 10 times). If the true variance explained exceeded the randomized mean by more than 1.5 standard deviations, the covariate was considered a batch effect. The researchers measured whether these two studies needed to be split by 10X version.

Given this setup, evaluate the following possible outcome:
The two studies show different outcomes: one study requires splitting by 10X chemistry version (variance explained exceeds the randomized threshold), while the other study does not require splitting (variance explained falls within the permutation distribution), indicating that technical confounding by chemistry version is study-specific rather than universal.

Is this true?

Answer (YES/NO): NO